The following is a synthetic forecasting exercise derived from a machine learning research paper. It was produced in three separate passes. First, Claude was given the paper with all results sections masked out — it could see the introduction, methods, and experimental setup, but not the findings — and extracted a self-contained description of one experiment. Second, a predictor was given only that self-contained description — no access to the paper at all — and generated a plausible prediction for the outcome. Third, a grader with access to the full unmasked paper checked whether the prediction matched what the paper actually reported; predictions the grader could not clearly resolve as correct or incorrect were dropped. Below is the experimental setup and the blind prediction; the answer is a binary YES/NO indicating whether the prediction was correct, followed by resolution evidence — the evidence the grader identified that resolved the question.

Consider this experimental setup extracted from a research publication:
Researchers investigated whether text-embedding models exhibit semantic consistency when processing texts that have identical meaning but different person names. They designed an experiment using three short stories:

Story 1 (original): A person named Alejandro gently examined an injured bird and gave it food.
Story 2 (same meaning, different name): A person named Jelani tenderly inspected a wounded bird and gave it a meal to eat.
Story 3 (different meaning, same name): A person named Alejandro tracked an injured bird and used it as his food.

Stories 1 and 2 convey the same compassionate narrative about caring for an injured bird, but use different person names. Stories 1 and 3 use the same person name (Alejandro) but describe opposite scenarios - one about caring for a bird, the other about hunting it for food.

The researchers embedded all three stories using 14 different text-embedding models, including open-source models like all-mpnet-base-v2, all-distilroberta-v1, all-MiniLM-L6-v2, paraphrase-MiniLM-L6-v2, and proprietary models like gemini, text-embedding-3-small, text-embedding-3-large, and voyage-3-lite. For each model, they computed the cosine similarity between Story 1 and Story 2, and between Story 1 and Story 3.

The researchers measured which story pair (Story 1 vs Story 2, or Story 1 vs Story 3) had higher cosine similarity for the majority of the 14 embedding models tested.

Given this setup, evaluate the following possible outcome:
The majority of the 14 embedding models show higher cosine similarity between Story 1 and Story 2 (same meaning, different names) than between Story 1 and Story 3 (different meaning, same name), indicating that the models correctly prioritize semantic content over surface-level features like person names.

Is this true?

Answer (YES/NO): NO